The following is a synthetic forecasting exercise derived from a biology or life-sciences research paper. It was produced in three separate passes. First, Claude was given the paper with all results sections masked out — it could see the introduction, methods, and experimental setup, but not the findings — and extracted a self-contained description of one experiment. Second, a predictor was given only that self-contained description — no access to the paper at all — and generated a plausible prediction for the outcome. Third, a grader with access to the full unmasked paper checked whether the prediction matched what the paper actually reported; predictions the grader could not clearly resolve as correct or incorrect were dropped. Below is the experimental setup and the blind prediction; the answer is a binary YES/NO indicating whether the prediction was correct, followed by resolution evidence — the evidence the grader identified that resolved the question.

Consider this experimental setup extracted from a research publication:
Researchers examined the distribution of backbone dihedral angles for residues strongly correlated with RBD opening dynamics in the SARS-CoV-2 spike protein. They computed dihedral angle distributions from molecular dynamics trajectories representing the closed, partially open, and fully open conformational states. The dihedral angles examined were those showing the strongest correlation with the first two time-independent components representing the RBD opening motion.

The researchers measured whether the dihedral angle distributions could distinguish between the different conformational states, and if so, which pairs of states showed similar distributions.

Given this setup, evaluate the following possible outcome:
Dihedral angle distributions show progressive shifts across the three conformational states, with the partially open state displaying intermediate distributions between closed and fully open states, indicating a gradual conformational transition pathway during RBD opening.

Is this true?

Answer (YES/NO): NO